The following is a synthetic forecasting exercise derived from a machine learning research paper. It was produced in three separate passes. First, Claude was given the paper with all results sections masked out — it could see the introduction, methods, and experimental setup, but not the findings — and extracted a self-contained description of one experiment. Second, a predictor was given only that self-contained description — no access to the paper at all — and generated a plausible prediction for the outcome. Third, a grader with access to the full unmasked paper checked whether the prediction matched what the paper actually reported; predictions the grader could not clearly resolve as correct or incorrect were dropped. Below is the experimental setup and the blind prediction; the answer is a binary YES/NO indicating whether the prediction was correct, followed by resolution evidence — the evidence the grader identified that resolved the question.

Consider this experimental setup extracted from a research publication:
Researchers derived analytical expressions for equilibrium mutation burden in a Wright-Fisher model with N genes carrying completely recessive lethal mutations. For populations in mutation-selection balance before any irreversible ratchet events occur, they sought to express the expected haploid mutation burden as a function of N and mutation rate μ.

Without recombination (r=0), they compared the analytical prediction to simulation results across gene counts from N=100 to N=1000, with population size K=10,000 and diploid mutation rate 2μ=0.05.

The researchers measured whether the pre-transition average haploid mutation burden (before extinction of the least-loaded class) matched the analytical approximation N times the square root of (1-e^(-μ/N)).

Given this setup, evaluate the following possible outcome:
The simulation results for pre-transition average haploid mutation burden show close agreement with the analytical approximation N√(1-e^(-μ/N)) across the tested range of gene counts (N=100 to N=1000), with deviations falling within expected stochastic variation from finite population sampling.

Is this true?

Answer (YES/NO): YES